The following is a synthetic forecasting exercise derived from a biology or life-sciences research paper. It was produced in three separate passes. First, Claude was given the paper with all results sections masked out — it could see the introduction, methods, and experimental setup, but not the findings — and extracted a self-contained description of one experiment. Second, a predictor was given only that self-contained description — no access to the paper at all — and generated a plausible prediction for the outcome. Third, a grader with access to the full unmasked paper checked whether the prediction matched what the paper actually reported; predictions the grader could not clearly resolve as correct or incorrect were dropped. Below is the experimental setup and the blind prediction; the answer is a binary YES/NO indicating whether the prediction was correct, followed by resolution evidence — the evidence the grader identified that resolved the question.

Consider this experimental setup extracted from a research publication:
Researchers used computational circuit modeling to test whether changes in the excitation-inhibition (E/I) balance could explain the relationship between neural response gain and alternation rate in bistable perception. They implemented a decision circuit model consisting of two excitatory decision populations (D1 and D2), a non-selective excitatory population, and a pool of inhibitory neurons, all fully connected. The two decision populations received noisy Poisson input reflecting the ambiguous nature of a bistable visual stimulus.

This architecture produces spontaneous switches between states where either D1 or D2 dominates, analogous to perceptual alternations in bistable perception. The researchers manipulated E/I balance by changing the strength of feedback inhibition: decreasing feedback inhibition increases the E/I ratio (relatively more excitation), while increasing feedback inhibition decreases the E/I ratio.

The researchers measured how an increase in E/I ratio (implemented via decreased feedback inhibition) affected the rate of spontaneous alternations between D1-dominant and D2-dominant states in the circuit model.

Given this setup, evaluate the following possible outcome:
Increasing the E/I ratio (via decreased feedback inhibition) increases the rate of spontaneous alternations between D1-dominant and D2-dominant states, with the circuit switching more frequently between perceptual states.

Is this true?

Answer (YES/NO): YES